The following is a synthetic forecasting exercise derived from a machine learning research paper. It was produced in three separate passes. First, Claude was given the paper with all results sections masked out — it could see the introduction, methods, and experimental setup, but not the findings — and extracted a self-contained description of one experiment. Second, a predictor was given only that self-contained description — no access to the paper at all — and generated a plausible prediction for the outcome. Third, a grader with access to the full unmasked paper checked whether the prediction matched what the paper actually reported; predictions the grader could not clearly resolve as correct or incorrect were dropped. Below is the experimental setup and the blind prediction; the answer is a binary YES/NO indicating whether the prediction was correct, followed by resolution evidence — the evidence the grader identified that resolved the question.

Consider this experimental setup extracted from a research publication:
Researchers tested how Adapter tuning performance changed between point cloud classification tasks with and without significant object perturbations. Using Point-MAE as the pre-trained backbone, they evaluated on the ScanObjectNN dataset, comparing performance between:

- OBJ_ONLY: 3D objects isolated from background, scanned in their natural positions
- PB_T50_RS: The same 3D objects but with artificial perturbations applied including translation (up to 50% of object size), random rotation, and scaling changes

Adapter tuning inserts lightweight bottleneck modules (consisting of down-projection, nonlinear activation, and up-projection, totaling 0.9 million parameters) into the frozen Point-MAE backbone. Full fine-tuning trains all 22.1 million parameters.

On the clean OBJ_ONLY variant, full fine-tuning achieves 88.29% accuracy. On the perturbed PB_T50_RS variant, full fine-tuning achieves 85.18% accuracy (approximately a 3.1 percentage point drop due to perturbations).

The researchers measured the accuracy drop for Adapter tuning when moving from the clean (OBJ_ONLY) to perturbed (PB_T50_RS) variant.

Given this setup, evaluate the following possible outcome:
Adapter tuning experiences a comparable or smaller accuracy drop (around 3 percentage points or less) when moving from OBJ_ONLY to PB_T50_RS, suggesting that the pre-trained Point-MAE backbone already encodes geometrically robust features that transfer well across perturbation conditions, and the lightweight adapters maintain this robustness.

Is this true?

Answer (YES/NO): NO